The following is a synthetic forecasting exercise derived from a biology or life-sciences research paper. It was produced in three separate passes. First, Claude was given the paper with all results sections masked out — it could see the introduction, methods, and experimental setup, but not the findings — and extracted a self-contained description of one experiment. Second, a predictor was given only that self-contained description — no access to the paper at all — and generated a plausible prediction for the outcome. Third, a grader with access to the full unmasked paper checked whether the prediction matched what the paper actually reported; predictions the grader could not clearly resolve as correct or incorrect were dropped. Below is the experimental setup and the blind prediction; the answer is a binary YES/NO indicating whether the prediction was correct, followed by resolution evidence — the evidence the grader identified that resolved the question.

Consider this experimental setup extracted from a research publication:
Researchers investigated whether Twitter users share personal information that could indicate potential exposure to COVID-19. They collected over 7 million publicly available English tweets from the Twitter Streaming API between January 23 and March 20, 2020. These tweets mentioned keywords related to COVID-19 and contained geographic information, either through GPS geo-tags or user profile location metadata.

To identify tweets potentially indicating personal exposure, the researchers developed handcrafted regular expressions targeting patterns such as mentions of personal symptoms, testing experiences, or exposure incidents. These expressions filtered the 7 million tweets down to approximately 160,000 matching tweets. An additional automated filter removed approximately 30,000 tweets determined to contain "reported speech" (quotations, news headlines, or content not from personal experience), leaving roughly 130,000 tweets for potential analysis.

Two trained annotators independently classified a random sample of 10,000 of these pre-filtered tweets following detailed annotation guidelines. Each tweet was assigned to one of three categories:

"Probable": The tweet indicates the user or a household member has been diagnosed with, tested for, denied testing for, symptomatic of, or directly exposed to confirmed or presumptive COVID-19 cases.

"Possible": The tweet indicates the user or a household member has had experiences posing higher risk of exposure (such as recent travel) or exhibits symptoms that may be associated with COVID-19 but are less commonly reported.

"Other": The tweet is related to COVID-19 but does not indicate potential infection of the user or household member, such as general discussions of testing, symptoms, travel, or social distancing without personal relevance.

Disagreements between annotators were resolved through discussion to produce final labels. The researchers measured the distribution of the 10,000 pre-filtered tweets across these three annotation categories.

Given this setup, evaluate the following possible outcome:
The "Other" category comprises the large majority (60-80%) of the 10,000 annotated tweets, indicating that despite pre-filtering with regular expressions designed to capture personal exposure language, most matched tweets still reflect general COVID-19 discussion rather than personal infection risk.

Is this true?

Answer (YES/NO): NO